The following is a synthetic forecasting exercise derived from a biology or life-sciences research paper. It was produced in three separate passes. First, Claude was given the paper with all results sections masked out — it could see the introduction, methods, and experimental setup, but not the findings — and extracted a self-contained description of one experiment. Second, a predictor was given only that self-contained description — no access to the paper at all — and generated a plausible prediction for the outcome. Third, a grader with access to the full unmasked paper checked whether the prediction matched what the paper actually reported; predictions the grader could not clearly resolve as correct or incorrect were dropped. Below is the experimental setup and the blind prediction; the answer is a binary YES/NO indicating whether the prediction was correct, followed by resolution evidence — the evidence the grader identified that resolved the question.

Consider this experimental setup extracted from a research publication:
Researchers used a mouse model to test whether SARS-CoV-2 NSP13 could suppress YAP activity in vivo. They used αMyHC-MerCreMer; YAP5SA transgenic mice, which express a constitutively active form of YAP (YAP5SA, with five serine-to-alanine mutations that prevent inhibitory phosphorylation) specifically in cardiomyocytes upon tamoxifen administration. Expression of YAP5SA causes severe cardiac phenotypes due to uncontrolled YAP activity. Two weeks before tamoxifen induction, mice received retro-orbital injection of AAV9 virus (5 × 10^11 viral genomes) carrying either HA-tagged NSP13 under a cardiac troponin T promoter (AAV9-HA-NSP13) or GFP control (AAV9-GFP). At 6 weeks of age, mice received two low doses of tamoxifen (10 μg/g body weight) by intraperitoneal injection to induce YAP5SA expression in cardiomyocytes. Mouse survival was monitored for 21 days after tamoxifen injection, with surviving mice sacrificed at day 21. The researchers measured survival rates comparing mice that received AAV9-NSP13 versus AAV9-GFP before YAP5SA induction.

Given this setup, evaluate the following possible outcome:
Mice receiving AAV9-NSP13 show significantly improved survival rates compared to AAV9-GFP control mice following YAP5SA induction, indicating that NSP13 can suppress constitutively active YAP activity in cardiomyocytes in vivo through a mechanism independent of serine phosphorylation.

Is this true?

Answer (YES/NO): YES